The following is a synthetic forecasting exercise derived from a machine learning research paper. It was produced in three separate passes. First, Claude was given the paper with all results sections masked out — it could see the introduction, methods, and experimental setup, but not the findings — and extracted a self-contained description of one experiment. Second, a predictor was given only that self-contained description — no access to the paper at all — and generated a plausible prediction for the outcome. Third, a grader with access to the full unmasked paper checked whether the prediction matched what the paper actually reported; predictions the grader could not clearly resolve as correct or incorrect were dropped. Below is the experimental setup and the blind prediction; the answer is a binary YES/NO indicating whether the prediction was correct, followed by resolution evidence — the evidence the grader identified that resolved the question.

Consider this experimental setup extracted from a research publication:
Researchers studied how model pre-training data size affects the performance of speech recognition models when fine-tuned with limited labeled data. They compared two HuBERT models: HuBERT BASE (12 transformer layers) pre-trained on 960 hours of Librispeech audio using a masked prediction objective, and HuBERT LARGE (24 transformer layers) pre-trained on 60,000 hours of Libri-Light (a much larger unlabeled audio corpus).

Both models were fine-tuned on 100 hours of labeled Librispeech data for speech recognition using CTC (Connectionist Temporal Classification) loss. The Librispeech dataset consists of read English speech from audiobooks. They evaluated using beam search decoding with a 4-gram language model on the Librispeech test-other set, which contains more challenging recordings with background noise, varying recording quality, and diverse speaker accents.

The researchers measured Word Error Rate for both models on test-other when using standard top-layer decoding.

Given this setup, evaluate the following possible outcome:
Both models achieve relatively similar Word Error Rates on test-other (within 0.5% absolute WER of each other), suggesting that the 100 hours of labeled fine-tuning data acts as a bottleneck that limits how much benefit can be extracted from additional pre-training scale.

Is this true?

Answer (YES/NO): NO